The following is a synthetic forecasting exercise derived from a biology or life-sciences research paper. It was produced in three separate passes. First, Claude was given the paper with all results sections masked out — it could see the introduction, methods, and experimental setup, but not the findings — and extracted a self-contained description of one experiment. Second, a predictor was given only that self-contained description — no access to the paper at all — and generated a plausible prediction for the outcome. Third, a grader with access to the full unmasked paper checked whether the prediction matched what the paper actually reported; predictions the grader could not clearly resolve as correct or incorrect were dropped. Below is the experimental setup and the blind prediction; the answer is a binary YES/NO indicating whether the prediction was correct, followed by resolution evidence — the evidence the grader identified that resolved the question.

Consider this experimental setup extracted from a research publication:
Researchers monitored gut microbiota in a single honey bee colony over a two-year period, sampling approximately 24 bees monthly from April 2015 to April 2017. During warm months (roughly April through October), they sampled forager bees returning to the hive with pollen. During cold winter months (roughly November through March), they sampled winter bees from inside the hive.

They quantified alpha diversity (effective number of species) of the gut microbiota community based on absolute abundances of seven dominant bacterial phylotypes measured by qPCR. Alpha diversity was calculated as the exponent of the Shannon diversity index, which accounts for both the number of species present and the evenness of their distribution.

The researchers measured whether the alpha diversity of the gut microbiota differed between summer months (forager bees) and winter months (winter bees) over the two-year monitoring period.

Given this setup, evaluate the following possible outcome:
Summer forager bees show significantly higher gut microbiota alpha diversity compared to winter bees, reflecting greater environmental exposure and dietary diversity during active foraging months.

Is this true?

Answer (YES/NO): YES